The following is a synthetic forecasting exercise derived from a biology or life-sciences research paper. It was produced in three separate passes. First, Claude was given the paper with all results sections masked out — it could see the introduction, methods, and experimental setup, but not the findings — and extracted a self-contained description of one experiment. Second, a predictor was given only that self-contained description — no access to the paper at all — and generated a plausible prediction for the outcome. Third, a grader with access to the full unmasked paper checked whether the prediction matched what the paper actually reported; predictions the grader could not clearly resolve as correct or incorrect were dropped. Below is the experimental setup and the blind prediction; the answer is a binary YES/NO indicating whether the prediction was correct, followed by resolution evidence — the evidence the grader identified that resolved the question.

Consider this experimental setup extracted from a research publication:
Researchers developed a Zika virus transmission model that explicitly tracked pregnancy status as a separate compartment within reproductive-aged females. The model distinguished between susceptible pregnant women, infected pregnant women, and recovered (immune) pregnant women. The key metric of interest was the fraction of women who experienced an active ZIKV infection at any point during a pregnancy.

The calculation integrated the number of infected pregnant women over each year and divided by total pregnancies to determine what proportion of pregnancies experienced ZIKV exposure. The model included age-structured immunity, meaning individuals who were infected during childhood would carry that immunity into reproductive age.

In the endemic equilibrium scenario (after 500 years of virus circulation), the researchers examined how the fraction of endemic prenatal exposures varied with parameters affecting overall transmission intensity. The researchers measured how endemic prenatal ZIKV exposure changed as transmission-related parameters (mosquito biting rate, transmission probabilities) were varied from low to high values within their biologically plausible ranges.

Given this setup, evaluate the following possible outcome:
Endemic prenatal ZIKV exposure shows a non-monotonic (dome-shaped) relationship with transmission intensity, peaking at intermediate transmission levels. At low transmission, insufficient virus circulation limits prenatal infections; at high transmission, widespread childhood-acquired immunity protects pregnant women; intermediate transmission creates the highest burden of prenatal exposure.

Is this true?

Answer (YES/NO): NO